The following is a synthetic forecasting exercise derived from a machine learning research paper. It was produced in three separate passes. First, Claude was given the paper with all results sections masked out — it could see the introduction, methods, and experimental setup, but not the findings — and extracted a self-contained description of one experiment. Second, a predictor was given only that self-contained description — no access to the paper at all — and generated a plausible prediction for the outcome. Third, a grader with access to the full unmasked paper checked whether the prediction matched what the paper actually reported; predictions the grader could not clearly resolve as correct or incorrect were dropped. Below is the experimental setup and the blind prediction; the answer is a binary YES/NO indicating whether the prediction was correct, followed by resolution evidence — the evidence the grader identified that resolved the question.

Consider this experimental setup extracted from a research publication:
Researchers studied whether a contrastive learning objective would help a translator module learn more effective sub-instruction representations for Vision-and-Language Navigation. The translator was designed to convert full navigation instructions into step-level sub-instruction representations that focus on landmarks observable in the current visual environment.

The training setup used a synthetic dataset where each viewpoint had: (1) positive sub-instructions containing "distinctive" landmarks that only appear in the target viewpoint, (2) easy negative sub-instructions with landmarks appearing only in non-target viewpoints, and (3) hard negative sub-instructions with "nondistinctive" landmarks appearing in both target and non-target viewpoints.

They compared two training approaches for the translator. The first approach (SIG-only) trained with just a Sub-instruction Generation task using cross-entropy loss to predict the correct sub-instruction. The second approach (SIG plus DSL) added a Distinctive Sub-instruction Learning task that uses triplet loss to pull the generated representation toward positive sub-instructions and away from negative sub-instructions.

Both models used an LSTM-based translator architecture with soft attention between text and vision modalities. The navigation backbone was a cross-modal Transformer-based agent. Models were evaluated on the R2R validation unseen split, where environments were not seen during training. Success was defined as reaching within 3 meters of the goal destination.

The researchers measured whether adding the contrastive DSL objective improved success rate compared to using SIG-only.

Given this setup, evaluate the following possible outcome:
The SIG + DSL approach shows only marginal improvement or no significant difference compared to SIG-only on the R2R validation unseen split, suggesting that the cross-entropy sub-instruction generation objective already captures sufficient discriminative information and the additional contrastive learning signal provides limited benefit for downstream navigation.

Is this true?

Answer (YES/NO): YES